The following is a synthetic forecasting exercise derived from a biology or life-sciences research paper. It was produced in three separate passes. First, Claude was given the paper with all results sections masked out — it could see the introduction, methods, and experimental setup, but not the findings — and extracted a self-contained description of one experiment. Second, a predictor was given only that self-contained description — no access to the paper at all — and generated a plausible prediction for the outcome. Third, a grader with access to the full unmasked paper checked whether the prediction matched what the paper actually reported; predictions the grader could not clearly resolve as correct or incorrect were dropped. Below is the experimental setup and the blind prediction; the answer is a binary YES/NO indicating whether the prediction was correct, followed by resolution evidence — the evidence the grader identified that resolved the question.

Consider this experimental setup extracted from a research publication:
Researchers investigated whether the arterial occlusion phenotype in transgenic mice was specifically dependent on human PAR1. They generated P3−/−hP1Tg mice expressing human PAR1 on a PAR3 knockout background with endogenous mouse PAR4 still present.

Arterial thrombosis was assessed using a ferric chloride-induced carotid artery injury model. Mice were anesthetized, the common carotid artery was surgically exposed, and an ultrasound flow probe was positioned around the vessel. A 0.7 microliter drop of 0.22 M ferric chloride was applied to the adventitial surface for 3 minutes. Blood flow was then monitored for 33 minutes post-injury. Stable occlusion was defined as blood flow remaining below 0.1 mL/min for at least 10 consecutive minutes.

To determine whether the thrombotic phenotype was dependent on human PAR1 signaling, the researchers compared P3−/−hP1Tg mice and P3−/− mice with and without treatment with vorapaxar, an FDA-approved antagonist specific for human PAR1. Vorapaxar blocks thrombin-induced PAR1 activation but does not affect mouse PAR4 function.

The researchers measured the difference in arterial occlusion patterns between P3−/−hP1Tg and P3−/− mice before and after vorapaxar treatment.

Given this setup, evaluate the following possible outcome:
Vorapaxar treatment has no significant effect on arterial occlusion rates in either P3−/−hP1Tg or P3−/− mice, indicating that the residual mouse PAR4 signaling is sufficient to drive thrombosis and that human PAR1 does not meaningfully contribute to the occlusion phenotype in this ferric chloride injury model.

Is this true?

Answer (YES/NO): NO